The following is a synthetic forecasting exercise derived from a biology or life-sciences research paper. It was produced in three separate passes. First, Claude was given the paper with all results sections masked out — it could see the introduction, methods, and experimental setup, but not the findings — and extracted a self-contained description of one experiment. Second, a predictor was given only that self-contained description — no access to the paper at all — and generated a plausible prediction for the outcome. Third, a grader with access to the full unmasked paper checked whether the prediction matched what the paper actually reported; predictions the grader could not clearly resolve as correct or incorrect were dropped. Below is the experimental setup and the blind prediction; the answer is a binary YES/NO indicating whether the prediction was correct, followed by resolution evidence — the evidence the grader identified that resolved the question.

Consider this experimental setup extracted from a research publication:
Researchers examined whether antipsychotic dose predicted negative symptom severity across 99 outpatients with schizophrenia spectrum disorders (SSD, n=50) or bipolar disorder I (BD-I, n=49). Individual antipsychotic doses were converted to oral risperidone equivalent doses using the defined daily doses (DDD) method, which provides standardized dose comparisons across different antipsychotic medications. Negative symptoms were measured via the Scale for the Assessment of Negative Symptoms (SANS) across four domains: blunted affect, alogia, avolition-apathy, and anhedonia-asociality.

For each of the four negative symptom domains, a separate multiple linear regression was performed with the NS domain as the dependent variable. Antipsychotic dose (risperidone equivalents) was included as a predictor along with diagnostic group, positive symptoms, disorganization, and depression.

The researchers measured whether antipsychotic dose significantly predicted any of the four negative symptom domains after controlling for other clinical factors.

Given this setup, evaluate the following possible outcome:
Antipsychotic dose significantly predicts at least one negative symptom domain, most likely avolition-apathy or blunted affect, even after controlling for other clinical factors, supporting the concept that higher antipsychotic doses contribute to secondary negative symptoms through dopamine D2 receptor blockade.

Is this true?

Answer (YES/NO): NO